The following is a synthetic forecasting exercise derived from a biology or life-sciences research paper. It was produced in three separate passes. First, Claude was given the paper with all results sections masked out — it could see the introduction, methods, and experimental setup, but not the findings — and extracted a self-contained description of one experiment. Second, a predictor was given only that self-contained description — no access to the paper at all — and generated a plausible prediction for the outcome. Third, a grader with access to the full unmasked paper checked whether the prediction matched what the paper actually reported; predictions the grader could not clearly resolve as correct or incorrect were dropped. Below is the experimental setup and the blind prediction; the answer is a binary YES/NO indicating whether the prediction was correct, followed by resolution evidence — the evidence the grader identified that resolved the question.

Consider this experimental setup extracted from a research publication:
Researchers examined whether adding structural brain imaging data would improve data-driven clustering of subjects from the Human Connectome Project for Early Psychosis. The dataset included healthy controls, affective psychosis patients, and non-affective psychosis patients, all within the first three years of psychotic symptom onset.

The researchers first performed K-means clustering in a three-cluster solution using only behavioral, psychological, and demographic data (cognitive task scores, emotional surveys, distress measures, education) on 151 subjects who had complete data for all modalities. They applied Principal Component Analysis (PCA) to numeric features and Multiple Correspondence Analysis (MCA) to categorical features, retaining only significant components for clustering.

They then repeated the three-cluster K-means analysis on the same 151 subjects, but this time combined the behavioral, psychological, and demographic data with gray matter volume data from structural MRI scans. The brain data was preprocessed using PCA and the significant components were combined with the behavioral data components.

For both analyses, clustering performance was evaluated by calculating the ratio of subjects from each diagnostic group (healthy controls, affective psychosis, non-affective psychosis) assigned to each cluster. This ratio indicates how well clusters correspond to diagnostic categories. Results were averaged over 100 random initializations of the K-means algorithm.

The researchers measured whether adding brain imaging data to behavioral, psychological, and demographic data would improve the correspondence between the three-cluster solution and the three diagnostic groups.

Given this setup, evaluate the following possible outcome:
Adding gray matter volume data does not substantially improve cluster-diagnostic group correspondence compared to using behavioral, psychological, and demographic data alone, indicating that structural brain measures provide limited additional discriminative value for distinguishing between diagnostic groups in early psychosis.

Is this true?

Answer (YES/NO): YES